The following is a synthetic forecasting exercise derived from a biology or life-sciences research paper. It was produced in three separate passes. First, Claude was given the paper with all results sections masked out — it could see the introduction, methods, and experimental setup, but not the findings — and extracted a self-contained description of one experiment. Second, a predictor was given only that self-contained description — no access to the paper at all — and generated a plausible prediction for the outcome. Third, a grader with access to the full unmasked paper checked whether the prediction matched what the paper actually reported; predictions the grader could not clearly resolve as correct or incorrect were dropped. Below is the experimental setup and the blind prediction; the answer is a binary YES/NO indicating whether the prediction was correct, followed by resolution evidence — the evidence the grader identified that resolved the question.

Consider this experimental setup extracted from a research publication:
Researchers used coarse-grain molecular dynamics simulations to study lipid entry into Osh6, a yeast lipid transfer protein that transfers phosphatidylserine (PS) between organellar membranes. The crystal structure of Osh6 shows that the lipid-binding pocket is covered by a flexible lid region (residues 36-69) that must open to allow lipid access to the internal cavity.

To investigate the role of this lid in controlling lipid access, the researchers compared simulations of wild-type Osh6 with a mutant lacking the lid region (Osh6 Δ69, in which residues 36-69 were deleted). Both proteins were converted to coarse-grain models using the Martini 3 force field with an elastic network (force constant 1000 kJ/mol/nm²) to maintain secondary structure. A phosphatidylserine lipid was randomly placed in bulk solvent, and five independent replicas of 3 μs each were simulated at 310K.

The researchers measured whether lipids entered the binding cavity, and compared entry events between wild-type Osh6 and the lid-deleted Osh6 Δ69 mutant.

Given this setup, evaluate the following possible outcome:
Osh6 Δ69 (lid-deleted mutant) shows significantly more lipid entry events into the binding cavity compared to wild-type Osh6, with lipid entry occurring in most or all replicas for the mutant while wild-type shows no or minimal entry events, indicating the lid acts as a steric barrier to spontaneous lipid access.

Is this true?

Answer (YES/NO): YES